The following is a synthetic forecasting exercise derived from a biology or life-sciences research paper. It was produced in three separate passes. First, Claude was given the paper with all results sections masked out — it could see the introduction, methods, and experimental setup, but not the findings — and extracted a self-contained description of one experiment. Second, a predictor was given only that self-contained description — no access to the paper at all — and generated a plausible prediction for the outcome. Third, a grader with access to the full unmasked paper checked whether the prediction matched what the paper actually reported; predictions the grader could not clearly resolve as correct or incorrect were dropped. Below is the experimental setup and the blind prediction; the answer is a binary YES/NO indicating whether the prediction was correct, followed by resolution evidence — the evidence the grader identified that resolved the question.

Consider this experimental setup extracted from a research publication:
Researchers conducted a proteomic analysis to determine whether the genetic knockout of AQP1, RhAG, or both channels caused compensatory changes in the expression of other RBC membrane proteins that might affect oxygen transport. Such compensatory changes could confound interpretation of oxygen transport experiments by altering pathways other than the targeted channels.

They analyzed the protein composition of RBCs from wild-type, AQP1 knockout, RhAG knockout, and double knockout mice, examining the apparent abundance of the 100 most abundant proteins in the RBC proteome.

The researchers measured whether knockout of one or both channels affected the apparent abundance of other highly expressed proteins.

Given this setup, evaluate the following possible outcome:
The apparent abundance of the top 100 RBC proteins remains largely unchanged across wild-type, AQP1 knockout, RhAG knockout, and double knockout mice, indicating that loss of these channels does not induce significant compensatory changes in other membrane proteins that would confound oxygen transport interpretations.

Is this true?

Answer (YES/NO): YES